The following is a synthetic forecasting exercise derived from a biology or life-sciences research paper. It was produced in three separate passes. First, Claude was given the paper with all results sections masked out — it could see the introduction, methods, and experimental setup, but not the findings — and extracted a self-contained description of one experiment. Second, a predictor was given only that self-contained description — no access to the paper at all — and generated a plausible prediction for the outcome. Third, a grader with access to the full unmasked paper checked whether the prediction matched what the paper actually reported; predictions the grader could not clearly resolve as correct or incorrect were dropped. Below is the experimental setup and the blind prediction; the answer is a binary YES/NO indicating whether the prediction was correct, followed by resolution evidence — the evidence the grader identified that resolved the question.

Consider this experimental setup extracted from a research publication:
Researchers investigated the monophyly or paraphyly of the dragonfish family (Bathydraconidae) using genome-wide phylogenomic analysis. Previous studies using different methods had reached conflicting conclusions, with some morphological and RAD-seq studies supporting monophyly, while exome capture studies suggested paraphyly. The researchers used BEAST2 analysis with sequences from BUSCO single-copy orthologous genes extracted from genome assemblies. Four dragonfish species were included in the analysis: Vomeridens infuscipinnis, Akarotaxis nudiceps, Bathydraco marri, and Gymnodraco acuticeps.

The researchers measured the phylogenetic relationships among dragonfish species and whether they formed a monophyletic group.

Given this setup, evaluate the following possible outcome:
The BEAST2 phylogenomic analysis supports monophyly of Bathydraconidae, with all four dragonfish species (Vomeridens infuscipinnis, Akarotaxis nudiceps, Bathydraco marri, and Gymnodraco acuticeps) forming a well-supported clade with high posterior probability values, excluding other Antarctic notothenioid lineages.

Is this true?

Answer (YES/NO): YES